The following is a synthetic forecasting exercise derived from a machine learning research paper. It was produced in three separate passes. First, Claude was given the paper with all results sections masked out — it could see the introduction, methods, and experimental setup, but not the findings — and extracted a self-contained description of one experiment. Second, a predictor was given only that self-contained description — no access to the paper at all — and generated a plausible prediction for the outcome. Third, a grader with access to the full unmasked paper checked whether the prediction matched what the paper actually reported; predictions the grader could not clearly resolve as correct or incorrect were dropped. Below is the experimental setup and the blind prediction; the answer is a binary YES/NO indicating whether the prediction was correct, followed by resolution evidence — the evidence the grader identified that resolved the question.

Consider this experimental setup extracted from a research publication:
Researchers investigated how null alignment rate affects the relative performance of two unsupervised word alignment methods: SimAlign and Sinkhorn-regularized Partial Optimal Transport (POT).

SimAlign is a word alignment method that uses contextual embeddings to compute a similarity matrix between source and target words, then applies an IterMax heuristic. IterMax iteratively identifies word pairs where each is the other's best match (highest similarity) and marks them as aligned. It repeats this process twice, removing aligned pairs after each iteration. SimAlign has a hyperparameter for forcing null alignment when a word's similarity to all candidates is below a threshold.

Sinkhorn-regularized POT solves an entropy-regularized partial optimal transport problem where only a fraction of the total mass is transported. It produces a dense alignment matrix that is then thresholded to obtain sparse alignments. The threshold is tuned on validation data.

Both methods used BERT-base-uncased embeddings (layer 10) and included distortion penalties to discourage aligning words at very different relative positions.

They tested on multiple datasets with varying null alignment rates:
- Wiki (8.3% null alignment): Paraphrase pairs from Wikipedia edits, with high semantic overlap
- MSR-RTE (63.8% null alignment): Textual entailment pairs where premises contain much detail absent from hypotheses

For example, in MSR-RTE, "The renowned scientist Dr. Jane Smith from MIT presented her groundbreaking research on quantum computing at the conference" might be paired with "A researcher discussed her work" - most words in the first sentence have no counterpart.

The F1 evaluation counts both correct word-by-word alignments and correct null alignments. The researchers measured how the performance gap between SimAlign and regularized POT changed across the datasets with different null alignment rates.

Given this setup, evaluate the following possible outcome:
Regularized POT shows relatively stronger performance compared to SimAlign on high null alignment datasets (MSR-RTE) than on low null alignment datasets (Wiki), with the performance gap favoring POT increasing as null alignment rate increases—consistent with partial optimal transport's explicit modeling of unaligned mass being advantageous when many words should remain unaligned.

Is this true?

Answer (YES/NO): YES